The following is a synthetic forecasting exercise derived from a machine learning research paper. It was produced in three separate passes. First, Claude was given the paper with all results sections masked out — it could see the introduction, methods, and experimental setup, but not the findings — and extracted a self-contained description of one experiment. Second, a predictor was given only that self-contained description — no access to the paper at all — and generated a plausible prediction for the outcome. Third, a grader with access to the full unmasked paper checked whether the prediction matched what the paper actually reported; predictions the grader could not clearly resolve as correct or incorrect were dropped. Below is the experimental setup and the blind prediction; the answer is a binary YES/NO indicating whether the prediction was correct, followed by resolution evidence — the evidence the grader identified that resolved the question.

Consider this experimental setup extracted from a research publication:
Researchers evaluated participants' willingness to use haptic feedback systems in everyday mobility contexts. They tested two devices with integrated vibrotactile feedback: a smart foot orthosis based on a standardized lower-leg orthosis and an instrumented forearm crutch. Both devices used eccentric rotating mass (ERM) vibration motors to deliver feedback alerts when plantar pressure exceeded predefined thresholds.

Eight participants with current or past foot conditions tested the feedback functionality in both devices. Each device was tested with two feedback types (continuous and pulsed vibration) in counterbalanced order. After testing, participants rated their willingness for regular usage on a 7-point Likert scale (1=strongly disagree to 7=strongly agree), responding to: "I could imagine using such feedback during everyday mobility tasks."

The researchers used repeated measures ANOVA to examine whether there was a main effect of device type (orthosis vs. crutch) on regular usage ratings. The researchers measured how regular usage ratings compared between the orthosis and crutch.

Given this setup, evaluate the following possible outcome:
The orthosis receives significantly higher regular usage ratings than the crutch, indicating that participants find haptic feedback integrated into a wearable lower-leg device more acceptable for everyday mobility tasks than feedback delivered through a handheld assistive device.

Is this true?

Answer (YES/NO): NO